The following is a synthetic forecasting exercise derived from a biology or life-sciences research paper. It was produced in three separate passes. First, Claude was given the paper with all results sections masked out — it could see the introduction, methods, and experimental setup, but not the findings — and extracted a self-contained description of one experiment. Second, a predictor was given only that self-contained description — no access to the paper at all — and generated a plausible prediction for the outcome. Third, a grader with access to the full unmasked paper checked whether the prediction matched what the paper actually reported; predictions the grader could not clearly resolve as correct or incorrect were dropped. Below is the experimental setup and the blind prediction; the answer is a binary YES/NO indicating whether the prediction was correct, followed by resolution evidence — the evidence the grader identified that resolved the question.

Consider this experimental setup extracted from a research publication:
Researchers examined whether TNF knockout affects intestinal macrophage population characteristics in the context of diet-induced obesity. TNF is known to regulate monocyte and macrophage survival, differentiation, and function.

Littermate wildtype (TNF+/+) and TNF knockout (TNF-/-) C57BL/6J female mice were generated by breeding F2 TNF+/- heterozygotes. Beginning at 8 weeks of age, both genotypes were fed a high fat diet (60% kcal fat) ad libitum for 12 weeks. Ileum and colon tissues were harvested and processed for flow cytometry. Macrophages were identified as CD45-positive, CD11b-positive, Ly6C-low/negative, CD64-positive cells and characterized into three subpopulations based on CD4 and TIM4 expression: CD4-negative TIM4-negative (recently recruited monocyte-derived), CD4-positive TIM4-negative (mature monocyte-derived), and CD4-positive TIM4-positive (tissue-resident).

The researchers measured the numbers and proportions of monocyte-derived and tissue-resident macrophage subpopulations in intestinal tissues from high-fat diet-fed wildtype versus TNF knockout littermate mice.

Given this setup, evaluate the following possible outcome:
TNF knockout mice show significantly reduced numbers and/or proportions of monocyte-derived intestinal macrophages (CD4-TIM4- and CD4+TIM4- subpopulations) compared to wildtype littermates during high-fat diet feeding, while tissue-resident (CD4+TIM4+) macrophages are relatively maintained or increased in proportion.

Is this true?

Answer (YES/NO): NO